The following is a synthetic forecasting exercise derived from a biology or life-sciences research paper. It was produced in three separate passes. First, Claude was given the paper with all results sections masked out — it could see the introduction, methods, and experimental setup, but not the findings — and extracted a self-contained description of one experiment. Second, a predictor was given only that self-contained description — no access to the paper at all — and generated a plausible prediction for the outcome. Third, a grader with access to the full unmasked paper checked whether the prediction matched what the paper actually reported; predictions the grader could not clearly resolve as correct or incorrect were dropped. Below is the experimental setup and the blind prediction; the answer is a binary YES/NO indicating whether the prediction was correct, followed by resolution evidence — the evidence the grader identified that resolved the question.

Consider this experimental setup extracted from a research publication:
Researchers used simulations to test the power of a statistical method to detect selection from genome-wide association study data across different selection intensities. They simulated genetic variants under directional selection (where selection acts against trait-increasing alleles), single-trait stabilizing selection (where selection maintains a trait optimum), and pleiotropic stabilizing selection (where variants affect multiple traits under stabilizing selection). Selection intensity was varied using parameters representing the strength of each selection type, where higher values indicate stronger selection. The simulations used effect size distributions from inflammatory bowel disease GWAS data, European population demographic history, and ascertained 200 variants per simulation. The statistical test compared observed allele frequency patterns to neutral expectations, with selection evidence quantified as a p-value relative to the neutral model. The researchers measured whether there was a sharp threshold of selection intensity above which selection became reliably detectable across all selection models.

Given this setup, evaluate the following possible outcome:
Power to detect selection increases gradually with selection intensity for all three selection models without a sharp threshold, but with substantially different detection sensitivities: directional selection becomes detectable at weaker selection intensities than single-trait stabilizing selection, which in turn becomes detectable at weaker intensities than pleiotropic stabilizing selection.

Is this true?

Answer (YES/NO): NO